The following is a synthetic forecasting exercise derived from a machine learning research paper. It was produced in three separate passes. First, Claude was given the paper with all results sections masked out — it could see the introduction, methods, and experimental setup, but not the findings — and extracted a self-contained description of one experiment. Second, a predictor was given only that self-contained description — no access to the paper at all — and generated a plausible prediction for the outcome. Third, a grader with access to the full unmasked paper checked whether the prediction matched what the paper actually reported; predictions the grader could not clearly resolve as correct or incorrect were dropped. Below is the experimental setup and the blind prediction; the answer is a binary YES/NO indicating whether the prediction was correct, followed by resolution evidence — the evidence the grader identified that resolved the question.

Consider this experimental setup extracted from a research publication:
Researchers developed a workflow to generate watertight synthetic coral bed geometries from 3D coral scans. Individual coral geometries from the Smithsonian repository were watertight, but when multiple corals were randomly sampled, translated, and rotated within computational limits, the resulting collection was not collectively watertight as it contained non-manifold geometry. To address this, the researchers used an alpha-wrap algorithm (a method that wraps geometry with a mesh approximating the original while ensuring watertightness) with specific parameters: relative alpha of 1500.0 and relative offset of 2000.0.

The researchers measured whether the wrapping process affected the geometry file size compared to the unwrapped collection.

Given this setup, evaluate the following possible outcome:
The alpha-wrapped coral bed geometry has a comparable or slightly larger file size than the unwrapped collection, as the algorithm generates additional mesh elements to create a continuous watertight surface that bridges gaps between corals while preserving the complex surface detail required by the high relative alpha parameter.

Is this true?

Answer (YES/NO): NO